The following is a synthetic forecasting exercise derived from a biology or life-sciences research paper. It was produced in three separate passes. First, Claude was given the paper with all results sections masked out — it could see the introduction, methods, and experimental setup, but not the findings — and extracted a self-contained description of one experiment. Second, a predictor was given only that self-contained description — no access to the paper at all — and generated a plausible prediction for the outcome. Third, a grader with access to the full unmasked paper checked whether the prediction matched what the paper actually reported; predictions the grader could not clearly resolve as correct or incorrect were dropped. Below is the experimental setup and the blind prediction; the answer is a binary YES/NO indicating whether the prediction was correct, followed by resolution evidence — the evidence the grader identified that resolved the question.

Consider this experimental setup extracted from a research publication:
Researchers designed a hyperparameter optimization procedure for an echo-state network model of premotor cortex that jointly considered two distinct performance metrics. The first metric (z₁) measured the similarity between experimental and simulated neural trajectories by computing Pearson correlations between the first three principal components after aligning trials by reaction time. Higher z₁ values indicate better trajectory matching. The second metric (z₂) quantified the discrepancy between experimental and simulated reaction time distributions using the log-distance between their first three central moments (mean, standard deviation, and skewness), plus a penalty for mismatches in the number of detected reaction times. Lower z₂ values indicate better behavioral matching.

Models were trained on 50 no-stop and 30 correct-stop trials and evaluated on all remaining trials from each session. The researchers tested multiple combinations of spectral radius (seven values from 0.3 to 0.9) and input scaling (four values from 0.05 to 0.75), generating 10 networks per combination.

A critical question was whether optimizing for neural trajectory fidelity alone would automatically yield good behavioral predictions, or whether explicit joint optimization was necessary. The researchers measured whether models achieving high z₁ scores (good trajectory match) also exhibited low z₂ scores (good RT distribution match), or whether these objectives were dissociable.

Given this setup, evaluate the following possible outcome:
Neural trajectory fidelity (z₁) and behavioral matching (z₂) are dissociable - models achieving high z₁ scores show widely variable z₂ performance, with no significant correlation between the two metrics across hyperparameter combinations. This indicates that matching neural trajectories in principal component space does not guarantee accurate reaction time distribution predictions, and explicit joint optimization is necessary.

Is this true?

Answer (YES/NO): YES